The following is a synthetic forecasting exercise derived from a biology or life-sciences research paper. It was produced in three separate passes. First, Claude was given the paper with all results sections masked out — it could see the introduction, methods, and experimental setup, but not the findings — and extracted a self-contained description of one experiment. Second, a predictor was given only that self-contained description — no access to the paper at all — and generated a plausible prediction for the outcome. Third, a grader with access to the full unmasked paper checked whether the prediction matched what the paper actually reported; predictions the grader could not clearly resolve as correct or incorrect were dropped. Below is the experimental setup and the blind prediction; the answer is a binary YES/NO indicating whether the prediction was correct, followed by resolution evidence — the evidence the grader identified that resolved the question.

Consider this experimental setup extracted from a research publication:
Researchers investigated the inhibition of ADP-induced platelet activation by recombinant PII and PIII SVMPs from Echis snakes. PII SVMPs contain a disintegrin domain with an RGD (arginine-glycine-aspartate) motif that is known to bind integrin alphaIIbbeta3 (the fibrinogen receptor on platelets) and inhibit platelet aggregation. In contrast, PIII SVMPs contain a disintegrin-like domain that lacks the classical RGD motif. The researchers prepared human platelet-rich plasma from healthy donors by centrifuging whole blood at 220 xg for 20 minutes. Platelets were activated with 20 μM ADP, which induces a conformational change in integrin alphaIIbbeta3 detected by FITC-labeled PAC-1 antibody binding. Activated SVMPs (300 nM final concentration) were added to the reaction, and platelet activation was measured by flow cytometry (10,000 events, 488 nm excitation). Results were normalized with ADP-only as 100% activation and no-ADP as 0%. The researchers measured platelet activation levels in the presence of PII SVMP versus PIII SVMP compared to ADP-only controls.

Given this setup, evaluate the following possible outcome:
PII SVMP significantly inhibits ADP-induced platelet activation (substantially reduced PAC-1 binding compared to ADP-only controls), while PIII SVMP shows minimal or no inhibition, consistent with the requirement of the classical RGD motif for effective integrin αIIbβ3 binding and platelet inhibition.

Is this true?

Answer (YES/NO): YES